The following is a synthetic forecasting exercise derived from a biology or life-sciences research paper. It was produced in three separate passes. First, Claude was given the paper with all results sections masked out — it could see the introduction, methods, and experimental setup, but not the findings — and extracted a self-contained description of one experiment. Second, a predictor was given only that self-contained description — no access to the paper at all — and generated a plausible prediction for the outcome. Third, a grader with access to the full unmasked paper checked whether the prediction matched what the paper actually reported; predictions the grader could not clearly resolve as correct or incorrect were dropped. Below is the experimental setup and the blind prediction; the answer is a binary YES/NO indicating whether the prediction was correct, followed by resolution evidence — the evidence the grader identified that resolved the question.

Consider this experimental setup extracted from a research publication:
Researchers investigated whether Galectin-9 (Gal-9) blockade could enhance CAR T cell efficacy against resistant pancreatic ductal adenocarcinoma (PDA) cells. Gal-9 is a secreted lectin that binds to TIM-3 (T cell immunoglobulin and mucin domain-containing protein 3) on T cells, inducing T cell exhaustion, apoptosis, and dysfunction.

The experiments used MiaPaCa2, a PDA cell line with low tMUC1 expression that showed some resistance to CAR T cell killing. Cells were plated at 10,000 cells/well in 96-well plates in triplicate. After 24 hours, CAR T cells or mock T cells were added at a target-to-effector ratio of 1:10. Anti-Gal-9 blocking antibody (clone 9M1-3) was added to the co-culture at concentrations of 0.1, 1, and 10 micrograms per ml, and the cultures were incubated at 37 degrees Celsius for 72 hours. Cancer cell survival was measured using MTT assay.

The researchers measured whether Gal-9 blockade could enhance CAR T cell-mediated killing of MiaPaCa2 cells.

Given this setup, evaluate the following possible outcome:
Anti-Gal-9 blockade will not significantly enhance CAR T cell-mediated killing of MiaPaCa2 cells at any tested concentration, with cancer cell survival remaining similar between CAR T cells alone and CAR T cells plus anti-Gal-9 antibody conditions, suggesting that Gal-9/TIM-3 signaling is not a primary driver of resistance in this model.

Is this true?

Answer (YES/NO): YES